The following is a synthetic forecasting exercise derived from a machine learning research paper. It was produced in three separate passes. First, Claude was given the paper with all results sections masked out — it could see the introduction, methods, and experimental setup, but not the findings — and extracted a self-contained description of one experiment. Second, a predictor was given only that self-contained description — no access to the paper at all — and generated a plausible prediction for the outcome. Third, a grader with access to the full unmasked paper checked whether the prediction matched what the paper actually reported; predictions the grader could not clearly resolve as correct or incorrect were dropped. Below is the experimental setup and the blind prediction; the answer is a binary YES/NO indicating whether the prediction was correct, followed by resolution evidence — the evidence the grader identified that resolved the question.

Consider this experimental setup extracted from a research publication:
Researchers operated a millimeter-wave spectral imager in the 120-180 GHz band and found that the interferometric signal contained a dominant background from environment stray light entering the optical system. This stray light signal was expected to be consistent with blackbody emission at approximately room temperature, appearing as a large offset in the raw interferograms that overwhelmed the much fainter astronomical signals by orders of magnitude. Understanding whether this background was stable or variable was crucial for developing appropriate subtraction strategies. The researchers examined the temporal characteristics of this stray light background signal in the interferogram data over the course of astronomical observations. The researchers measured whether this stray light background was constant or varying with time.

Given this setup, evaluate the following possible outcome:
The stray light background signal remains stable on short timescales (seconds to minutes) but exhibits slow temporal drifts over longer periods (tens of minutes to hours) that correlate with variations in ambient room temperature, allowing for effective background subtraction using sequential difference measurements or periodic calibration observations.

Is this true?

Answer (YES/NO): NO